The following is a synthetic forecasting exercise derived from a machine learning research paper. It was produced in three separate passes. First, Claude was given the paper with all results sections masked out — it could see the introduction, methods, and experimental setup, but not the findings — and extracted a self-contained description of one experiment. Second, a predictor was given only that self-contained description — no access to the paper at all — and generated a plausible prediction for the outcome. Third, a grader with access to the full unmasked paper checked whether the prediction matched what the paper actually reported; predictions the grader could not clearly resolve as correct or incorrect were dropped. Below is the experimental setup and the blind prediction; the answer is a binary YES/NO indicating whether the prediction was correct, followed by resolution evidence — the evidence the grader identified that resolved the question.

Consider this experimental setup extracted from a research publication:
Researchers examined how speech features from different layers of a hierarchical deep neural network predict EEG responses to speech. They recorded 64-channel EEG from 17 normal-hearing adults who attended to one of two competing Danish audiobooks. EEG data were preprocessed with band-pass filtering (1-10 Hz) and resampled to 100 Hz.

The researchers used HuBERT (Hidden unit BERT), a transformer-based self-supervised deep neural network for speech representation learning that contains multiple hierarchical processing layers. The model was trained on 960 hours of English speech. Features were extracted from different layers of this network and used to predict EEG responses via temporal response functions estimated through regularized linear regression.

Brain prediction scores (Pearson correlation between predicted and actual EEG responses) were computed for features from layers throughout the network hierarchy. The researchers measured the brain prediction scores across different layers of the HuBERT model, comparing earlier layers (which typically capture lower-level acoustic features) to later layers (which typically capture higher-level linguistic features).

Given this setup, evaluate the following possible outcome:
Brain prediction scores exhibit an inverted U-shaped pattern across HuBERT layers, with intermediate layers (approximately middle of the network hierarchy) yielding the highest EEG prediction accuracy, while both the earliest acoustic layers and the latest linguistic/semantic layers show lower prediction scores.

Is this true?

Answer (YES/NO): NO